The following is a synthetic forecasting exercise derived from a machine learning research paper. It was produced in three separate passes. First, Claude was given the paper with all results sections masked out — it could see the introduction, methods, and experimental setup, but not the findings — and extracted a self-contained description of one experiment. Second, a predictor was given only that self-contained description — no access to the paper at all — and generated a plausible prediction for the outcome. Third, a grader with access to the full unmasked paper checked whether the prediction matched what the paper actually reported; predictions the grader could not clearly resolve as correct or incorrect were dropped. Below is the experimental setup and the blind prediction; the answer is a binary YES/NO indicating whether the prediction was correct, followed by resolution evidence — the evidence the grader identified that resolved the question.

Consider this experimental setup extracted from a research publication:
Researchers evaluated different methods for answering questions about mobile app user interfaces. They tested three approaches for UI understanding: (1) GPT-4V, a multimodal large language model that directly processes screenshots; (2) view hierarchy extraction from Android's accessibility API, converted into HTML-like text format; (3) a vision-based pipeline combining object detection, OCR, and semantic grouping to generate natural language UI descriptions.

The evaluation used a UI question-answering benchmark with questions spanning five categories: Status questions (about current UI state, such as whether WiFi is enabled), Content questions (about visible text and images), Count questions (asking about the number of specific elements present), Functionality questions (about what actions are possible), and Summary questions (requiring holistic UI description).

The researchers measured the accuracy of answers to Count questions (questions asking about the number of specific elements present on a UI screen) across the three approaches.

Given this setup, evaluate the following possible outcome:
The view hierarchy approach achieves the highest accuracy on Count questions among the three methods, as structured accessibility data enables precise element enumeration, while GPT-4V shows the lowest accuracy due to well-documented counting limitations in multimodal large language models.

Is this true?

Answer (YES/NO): NO